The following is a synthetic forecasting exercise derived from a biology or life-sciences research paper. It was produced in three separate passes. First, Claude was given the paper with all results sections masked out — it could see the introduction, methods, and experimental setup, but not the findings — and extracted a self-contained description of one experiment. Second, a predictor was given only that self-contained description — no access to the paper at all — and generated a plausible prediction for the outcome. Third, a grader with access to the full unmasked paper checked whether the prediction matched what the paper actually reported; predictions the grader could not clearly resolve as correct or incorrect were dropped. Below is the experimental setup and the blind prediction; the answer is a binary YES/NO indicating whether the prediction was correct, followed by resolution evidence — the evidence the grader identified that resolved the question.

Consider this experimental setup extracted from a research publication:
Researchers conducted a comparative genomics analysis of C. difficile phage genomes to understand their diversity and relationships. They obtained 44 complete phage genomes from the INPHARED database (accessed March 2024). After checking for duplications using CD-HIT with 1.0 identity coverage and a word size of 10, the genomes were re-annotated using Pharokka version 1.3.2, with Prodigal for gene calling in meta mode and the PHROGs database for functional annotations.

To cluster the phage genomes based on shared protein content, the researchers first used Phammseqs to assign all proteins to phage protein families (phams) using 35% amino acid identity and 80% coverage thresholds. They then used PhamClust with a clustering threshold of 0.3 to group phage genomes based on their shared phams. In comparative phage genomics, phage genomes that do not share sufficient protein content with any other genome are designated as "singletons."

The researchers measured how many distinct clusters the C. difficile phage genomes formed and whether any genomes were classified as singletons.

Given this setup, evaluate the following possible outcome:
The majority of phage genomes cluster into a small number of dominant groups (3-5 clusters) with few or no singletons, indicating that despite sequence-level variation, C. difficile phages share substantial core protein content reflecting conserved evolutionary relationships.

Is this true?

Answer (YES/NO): NO